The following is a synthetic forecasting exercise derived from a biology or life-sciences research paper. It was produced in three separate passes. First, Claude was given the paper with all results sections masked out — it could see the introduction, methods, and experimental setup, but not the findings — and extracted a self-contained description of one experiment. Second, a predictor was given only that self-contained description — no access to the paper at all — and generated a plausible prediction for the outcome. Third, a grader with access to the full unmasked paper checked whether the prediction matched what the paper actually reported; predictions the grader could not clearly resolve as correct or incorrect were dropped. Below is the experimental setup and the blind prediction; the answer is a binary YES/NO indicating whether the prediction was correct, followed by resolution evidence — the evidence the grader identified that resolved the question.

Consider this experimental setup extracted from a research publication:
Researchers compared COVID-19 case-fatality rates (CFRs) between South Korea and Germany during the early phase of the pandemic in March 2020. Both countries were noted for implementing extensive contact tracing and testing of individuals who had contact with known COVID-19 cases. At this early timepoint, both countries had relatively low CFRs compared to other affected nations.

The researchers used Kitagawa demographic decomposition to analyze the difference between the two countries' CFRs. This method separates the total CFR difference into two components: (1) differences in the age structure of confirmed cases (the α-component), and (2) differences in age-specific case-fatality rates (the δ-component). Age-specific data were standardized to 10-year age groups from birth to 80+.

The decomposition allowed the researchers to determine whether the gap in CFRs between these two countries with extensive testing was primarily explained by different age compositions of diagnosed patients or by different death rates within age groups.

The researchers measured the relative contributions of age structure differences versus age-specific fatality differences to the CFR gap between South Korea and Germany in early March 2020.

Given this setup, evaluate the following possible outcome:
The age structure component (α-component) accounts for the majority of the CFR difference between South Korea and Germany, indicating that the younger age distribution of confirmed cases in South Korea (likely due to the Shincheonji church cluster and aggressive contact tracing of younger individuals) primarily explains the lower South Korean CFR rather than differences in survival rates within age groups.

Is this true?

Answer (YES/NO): NO